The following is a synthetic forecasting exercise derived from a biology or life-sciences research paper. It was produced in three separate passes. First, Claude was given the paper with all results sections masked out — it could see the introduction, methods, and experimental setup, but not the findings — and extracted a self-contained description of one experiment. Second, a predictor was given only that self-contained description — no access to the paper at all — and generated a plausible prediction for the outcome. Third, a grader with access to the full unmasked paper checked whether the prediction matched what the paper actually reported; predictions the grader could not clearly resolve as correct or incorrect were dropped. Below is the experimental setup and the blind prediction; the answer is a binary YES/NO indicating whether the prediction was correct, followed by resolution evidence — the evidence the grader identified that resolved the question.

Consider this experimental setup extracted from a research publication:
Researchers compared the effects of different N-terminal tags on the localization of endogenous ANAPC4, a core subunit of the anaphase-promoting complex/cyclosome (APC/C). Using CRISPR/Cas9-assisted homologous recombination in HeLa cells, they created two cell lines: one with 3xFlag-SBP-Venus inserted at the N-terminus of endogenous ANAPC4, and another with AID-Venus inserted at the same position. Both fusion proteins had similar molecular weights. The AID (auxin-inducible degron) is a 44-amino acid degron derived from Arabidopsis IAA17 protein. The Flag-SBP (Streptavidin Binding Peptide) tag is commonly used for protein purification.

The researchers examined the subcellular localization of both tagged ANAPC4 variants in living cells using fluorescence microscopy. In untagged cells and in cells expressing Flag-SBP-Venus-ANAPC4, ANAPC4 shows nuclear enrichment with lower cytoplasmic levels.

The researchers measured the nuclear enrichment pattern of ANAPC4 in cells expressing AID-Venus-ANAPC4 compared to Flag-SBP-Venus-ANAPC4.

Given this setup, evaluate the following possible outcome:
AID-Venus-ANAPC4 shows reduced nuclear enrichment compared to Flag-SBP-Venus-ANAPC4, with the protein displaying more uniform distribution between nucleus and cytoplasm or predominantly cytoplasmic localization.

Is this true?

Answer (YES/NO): YES